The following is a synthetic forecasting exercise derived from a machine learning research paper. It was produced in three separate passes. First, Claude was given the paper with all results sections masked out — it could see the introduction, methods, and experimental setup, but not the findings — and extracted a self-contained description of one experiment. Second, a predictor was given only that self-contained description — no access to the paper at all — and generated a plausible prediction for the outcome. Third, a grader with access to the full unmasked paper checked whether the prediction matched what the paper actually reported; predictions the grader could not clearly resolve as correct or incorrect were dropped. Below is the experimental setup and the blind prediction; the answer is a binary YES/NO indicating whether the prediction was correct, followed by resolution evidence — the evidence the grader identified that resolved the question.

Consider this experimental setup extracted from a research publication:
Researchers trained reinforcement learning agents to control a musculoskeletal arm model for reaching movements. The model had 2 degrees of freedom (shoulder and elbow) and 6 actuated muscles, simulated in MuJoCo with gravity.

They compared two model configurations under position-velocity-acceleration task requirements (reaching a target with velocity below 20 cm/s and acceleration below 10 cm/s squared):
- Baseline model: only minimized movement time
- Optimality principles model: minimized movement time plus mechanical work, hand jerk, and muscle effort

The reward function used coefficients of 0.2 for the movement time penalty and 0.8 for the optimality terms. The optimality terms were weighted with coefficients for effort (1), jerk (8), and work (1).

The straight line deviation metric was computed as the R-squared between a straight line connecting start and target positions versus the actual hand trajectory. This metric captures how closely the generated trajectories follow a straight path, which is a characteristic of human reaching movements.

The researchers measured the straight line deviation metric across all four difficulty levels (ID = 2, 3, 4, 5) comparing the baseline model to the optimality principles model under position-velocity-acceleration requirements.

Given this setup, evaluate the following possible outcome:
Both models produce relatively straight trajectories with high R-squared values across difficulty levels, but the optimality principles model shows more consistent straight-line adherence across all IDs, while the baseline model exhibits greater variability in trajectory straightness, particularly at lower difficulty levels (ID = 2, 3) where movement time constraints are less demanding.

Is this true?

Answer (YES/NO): NO